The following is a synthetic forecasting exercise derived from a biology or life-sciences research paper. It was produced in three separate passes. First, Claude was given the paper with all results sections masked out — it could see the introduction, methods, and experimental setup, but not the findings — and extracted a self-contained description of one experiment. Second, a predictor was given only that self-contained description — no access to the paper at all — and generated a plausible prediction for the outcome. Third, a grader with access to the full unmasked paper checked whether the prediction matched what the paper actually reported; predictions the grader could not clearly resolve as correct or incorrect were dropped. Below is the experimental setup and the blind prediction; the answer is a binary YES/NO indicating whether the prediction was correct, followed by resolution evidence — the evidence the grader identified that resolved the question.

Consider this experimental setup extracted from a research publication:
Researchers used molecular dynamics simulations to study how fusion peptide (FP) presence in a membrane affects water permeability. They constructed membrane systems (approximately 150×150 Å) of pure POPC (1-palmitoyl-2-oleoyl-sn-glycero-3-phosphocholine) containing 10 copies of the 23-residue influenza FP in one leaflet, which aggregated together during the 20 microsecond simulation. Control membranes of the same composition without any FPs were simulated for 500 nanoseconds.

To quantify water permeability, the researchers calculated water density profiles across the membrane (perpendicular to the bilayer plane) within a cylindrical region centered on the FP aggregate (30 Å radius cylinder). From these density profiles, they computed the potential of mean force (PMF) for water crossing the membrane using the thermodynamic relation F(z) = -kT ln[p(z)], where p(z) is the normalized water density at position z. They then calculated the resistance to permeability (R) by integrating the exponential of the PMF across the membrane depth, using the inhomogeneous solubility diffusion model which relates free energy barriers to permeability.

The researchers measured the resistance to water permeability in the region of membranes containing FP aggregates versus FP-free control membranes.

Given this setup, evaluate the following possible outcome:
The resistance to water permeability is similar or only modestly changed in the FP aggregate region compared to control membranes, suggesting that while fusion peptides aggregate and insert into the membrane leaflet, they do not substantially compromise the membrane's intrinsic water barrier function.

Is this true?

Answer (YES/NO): NO